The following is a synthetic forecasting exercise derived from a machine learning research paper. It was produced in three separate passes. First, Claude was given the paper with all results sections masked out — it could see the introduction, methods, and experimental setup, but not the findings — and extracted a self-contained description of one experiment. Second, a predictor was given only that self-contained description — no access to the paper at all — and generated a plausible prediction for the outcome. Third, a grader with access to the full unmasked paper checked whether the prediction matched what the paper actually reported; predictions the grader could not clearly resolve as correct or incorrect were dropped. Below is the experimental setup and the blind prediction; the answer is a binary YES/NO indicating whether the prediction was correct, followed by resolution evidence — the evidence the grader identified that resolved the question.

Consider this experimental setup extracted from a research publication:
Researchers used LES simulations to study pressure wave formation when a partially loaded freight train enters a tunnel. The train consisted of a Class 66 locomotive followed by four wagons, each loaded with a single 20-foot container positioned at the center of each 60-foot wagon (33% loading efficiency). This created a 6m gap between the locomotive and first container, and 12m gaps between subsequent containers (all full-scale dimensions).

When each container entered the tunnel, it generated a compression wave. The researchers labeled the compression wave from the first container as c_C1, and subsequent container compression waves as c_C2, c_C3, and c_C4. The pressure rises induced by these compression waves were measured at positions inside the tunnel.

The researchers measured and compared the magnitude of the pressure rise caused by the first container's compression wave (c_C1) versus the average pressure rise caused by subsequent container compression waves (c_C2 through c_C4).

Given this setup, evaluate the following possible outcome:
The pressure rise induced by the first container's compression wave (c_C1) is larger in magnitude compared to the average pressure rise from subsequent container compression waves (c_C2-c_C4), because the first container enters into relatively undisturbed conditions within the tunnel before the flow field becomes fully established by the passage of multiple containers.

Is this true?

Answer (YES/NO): NO